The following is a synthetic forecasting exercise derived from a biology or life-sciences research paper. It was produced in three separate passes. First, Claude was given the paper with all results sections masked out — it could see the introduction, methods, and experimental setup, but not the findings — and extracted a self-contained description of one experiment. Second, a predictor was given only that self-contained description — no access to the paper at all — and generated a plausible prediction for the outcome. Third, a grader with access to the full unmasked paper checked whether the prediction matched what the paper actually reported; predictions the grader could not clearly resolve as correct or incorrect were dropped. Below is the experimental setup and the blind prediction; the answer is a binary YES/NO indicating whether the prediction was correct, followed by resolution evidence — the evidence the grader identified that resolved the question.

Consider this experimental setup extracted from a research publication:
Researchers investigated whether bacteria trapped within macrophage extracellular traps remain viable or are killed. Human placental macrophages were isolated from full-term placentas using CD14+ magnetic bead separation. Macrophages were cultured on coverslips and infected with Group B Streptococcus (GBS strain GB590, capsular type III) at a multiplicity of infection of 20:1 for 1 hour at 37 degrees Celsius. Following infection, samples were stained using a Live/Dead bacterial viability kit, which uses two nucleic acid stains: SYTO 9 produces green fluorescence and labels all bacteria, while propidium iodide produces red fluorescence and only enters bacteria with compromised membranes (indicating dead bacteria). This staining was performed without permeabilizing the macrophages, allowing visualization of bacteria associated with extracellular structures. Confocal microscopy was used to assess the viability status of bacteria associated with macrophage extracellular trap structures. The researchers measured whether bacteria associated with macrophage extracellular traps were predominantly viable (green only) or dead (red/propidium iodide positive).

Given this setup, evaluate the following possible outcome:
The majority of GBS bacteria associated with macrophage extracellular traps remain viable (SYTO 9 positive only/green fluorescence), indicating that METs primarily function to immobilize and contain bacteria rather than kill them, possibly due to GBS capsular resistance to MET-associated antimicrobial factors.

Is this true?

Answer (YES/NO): NO